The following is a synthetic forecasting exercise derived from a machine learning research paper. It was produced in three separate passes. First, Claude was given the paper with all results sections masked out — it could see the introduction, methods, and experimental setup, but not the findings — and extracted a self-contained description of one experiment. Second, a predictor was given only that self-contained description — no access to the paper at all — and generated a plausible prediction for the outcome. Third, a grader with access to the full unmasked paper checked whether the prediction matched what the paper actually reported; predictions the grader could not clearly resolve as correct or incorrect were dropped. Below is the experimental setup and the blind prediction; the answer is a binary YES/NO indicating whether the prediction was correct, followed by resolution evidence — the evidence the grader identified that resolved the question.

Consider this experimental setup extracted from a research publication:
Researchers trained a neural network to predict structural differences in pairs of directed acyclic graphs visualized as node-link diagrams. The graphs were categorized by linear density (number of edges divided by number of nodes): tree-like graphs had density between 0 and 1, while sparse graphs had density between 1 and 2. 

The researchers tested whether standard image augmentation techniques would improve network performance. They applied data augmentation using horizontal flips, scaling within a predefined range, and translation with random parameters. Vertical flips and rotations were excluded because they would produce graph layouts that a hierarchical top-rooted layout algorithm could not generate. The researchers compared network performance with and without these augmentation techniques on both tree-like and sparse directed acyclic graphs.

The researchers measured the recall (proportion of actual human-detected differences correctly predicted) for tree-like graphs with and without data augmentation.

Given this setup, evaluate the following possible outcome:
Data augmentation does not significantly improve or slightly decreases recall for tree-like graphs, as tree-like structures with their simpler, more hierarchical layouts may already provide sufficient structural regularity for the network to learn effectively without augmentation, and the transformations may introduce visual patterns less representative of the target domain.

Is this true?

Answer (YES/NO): NO